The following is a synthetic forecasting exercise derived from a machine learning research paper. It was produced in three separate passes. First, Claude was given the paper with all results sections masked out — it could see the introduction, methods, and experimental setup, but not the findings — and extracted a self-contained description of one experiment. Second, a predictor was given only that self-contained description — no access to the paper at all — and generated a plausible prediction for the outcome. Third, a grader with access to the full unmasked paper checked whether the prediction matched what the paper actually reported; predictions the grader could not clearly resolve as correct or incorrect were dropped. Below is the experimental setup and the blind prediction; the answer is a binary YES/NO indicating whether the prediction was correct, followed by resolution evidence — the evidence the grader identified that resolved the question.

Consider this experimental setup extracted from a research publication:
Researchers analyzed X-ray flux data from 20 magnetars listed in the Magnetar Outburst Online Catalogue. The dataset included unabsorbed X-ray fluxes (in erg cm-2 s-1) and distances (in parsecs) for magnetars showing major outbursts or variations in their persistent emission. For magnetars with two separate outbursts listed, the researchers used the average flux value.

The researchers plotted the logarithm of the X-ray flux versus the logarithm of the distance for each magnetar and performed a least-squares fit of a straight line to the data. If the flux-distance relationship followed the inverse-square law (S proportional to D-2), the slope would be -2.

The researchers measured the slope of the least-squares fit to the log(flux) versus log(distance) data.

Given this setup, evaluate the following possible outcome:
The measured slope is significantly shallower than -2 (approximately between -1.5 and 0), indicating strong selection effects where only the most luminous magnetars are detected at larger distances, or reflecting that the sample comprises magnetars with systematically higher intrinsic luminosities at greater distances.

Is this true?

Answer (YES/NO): YES